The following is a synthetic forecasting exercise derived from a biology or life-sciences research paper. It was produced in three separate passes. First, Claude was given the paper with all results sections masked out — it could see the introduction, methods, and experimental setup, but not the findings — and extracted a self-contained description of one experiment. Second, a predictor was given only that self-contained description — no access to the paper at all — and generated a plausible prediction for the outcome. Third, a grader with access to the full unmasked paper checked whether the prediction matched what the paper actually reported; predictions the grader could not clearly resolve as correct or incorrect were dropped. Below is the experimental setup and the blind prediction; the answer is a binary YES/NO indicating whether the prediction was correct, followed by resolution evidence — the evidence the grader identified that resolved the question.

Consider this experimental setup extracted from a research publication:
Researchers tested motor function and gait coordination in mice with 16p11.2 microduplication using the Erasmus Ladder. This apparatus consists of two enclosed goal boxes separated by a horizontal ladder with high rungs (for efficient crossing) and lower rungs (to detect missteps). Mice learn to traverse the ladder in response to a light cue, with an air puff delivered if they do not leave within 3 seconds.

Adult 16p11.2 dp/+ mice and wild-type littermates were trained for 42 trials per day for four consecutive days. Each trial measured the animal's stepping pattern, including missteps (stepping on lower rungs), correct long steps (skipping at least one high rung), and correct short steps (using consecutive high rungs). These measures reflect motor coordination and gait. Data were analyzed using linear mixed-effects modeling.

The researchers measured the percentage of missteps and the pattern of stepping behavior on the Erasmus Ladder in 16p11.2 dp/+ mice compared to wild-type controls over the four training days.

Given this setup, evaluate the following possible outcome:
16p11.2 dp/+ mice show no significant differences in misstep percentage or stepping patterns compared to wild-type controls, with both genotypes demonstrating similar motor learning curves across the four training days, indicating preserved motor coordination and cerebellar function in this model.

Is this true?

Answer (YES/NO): YES